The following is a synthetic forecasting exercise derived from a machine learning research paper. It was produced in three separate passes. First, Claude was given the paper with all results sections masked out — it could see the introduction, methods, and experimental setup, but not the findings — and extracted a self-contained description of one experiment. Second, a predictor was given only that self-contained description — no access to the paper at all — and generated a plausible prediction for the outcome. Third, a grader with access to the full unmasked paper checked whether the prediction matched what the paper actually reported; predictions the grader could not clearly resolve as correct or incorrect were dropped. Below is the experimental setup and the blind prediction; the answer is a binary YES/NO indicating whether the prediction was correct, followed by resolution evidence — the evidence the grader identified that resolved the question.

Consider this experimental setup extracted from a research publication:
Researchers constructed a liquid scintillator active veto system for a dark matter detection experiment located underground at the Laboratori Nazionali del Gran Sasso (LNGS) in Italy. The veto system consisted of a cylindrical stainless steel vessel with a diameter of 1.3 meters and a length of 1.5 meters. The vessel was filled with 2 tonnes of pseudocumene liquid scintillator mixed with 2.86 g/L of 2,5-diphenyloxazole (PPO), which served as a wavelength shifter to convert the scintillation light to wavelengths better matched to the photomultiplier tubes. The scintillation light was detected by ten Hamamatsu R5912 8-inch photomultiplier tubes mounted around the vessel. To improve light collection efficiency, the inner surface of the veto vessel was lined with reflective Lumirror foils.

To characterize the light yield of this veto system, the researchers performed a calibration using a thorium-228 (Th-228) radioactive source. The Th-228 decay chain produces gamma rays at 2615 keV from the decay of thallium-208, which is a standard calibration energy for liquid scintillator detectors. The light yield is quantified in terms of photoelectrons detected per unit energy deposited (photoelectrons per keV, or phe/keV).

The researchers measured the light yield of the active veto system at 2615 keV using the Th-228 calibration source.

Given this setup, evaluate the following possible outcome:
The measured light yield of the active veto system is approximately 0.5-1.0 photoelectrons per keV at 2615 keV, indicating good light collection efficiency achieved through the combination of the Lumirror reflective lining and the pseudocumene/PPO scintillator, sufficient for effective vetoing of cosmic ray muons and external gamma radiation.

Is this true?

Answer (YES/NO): YES